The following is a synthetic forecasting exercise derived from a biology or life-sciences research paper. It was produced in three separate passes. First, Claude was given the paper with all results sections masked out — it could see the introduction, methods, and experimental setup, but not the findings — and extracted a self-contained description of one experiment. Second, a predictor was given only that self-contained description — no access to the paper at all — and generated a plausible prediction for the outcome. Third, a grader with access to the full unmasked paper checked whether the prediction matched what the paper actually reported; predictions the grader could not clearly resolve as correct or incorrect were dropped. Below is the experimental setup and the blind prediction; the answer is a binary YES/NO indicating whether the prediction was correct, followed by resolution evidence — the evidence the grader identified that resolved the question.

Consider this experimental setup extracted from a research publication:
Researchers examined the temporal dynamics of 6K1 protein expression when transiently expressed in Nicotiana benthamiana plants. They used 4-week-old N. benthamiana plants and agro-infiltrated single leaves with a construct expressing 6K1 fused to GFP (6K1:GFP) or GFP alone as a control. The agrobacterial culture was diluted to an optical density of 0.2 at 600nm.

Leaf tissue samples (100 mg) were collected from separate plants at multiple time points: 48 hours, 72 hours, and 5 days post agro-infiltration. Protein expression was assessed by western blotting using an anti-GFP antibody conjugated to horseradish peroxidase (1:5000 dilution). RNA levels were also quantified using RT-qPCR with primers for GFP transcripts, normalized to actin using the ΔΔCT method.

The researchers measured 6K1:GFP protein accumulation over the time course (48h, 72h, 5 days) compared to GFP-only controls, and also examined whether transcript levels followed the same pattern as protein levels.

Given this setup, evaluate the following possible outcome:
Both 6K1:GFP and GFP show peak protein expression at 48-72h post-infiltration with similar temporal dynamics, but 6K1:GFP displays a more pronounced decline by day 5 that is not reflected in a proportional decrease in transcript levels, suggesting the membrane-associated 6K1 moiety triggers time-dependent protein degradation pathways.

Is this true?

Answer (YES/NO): NO